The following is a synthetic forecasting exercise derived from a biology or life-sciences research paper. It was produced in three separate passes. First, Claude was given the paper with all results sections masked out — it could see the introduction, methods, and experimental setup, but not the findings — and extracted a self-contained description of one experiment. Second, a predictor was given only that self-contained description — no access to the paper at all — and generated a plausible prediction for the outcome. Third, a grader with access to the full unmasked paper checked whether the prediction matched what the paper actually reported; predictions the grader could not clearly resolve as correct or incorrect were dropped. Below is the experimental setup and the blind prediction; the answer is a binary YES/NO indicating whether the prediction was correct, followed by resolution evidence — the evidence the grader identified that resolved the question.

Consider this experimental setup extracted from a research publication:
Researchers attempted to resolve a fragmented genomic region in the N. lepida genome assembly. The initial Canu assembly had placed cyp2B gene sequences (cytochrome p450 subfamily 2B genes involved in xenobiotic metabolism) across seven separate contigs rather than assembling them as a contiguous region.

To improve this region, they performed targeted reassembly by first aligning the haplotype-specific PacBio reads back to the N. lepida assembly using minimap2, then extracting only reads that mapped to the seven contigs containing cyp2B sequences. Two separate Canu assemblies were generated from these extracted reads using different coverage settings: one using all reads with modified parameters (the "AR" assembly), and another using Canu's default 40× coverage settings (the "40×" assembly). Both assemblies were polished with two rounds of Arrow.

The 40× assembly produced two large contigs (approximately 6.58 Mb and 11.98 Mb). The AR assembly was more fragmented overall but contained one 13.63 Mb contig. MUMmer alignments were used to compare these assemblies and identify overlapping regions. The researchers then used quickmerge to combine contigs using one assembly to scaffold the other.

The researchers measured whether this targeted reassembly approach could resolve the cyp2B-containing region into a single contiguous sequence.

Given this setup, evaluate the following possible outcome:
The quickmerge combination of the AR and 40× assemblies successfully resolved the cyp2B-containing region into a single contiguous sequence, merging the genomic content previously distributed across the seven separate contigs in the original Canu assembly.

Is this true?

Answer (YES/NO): NO